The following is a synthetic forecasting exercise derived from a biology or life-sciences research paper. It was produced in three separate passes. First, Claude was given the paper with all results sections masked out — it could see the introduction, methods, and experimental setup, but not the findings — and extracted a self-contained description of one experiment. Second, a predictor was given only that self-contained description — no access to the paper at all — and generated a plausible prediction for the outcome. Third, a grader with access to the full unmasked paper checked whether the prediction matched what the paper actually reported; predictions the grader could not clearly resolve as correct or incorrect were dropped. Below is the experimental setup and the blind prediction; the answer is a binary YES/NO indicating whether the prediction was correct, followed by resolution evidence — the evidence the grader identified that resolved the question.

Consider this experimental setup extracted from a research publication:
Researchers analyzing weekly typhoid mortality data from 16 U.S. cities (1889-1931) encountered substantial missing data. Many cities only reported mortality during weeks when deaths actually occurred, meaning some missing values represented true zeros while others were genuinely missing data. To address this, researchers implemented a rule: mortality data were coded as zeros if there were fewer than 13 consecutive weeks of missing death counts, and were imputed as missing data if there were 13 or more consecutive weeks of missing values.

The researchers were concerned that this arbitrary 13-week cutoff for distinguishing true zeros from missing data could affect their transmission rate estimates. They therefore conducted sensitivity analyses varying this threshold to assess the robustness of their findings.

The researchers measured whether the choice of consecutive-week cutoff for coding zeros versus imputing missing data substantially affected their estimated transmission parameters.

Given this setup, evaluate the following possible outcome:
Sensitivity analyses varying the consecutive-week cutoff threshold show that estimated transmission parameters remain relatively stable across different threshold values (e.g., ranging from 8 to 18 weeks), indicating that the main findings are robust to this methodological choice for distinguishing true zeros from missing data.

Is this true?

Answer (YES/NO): YES